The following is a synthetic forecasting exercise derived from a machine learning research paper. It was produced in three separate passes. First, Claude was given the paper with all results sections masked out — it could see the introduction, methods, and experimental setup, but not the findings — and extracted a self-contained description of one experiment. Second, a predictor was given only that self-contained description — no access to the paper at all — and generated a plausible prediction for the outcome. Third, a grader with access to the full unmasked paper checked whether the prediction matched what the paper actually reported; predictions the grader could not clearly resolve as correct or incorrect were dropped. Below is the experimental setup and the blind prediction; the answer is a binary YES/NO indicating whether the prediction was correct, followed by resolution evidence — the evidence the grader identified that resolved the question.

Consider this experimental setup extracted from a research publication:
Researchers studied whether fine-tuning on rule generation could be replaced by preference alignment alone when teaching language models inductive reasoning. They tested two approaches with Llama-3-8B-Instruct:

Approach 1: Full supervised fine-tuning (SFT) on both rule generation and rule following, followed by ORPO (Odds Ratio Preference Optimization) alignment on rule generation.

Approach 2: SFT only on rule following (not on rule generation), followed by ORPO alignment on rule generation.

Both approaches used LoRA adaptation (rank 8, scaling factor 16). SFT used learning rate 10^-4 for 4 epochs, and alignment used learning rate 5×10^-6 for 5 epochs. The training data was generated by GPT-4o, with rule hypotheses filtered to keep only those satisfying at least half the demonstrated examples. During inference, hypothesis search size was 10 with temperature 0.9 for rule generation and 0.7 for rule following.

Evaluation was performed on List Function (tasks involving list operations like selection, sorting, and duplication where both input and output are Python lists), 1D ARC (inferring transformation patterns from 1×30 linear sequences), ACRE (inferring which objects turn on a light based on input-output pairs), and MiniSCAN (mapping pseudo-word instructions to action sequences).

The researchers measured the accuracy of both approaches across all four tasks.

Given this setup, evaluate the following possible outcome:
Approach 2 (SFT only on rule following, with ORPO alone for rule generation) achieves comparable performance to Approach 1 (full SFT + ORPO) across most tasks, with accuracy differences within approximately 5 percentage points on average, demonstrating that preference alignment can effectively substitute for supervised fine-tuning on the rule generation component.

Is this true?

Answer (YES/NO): NO